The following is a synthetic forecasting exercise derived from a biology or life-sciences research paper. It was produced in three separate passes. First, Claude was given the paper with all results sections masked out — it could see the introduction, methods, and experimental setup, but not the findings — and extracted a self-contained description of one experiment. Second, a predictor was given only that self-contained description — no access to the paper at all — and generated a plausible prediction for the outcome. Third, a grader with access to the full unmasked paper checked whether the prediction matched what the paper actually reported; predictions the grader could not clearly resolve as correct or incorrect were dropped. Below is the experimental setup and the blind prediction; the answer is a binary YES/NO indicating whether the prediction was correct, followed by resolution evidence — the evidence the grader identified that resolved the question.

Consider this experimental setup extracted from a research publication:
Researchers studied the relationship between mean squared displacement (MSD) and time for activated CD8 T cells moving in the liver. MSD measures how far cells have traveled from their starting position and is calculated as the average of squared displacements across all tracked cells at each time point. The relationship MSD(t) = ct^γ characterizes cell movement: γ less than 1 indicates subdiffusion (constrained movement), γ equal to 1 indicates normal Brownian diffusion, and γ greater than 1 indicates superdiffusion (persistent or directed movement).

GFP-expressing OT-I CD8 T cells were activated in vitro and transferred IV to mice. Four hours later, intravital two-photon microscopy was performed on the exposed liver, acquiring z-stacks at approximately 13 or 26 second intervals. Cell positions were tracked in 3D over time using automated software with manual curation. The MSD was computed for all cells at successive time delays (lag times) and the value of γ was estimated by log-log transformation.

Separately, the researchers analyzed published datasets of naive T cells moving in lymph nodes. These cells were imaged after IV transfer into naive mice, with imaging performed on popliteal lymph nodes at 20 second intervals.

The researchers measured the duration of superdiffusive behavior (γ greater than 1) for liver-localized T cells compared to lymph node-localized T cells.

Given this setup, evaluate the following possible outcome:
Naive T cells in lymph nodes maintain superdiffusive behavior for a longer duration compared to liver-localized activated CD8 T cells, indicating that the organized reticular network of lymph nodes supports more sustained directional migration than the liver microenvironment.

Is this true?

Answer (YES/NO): NO